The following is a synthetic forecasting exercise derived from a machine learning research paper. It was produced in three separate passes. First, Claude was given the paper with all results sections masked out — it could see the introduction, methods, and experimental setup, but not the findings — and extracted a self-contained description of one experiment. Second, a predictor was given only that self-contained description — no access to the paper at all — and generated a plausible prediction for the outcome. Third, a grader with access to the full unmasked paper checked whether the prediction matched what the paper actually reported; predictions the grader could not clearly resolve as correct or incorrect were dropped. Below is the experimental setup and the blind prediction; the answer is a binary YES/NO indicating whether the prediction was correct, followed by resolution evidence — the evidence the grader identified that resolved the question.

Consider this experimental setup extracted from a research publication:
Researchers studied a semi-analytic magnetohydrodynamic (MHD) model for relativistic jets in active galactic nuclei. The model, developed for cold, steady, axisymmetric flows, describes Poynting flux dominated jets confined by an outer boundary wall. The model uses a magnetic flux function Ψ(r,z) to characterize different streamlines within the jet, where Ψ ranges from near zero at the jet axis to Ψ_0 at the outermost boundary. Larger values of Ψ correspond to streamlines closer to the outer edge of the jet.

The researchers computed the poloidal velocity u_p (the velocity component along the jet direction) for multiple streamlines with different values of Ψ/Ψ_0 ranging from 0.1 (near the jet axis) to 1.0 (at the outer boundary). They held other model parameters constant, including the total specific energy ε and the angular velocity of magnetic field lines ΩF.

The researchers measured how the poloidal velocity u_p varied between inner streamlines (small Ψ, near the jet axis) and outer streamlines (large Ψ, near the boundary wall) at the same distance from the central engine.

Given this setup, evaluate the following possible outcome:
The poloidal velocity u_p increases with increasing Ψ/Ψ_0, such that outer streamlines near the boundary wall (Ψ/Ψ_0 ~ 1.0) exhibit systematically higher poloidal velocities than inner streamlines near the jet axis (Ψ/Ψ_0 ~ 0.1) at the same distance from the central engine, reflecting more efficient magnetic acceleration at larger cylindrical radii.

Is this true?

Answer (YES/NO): YES